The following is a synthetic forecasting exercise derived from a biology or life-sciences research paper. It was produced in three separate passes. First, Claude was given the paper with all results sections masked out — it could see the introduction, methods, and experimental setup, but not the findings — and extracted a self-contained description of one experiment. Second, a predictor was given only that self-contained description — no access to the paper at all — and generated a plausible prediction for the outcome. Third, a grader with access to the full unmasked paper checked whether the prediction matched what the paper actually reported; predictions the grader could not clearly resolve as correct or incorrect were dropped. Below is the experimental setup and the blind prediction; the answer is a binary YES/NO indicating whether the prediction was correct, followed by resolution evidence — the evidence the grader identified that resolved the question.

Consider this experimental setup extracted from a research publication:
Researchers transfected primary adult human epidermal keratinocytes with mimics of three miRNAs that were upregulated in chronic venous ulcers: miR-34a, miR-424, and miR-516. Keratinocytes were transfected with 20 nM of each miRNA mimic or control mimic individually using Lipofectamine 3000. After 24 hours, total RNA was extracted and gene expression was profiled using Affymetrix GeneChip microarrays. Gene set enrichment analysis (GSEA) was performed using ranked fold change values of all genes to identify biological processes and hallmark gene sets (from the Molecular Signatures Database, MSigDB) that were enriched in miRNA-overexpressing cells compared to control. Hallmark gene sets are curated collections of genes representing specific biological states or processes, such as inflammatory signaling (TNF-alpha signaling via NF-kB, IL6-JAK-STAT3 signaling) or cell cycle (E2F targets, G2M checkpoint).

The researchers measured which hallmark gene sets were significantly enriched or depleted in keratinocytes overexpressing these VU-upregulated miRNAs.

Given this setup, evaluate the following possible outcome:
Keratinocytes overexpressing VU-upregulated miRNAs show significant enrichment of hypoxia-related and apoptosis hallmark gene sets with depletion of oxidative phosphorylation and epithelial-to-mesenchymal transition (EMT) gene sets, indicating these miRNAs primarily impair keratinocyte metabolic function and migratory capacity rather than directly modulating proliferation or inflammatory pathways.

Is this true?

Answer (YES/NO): NO